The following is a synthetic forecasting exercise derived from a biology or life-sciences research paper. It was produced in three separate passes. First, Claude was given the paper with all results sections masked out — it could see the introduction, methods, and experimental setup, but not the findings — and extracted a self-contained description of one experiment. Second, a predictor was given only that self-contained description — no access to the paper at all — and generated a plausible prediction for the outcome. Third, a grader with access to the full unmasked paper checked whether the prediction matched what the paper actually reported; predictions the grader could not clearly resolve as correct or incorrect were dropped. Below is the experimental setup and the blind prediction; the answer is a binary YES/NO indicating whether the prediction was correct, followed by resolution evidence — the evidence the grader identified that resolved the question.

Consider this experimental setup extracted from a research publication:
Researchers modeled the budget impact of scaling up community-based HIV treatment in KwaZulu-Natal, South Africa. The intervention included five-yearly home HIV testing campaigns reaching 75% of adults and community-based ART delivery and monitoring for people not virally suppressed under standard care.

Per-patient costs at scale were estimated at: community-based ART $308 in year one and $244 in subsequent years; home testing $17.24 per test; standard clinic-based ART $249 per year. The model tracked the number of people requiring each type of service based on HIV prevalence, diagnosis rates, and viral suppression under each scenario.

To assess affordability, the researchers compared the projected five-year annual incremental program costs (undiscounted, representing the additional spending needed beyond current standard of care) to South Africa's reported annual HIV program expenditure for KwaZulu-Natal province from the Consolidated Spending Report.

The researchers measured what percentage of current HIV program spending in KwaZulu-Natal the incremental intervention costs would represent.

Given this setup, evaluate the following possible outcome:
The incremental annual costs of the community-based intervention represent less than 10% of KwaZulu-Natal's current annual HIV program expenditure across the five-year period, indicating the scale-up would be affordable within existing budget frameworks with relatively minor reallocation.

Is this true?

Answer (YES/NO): NO